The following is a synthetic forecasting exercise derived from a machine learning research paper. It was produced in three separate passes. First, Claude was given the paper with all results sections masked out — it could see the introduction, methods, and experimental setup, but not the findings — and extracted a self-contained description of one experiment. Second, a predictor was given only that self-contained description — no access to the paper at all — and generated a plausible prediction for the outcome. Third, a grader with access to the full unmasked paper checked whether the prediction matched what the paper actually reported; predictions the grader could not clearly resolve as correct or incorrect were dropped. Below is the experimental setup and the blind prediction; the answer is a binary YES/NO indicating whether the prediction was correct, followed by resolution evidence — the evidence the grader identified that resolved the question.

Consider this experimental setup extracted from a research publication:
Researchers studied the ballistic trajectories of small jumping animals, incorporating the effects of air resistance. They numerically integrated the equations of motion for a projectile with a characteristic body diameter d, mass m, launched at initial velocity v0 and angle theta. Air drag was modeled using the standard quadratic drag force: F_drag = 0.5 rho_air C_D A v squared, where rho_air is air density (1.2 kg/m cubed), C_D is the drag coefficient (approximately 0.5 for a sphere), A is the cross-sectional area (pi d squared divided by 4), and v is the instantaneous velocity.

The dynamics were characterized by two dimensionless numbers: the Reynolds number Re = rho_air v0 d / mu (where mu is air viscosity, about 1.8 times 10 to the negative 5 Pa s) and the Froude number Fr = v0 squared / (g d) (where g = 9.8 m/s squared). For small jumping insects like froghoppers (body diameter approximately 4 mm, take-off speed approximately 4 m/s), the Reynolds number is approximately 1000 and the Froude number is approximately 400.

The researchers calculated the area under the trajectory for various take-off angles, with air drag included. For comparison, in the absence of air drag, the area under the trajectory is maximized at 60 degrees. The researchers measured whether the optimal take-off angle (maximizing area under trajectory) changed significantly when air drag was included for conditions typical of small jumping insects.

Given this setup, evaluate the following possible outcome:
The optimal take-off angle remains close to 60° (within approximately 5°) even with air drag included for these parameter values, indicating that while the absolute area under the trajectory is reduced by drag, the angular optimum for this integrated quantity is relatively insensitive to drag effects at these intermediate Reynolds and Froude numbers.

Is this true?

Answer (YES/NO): YES